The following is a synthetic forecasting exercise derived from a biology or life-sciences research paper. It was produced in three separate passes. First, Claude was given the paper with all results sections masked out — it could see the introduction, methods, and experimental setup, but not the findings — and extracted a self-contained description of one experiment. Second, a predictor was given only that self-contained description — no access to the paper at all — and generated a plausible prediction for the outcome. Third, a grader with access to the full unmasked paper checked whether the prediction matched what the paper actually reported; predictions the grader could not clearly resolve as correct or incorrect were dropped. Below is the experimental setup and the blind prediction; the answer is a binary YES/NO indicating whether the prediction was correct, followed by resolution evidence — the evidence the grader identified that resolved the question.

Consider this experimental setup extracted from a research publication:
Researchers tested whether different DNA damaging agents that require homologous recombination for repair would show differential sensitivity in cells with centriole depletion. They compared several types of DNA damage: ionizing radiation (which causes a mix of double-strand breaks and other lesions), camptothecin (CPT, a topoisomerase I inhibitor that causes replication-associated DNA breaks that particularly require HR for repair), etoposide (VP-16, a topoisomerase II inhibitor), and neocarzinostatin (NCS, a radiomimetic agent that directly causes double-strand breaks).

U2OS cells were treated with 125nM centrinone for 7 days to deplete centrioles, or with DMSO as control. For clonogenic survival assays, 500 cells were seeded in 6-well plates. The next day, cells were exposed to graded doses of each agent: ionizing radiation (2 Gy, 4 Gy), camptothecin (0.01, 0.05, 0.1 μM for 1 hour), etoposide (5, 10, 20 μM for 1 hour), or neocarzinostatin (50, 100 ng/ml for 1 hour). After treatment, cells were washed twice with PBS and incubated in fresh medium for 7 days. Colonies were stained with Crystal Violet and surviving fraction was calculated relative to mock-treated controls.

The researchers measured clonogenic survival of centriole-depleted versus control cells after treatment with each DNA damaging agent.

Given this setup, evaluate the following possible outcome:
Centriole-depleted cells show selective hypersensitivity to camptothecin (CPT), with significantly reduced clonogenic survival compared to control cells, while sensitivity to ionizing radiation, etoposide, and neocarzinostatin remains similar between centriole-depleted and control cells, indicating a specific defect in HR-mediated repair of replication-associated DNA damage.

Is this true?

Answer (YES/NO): NO